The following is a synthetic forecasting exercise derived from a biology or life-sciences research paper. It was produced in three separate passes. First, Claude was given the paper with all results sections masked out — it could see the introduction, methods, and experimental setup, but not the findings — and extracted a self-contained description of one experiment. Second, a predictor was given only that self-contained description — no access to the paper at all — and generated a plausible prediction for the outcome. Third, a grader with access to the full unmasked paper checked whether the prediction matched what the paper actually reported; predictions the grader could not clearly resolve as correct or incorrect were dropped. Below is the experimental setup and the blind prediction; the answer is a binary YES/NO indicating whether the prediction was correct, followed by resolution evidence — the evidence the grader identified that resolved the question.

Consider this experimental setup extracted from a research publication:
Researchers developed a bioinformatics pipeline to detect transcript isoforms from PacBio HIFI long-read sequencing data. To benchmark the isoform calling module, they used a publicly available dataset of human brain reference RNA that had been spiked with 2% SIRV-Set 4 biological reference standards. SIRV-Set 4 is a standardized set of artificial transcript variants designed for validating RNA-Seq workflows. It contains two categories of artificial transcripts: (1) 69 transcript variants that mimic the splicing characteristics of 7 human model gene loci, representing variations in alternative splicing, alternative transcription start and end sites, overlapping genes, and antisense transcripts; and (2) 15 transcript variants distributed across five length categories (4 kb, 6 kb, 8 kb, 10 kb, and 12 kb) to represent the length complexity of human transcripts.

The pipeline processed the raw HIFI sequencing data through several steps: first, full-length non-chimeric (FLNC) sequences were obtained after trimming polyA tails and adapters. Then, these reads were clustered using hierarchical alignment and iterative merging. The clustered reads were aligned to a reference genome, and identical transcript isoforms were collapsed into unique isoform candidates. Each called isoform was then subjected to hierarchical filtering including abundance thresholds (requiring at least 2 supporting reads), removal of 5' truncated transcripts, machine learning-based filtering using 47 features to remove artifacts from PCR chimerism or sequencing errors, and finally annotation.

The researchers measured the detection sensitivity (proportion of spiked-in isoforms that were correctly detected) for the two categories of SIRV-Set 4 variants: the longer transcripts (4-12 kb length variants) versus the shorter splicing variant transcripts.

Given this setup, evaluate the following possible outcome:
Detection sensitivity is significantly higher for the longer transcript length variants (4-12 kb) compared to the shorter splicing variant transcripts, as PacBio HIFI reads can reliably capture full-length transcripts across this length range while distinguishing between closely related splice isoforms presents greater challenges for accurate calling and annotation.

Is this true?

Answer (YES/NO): YES